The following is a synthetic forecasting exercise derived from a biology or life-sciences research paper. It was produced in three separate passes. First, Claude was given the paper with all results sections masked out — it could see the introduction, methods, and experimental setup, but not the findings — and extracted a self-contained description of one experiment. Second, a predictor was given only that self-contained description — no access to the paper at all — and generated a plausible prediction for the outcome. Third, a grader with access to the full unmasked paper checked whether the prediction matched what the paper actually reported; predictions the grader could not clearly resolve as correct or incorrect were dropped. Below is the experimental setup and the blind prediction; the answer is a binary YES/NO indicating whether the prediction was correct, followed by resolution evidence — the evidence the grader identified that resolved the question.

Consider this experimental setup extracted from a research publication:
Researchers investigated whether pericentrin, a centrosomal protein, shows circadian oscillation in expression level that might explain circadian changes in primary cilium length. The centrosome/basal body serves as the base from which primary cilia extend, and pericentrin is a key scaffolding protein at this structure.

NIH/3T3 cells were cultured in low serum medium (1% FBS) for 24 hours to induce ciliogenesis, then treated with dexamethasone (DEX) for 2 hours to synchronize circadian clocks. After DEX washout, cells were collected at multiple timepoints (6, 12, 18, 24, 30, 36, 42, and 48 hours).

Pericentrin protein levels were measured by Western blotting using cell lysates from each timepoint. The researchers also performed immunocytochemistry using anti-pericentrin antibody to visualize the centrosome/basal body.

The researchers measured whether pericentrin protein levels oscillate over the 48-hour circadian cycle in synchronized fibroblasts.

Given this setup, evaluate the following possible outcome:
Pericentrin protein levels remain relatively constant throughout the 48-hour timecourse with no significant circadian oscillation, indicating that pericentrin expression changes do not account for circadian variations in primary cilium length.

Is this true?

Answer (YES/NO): YES